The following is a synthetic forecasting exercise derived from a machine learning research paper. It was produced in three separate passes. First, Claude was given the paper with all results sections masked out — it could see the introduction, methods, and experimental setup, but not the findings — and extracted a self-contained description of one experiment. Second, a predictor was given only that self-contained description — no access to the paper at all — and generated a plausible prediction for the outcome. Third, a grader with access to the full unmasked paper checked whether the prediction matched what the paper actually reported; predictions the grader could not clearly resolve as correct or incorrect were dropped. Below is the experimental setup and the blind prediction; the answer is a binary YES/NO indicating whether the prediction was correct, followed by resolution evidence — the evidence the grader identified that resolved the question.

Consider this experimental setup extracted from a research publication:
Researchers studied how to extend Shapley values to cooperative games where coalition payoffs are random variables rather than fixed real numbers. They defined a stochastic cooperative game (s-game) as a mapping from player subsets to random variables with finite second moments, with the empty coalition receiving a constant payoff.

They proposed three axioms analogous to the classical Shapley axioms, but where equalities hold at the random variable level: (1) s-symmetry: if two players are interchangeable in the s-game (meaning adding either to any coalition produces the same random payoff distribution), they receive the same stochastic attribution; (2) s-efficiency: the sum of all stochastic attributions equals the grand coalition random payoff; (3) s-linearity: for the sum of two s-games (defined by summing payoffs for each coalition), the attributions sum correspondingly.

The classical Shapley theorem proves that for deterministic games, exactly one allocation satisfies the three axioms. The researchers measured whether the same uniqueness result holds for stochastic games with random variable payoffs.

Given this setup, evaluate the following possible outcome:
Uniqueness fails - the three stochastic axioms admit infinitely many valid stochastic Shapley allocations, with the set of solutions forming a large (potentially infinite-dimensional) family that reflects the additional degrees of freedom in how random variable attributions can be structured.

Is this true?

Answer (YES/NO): NO